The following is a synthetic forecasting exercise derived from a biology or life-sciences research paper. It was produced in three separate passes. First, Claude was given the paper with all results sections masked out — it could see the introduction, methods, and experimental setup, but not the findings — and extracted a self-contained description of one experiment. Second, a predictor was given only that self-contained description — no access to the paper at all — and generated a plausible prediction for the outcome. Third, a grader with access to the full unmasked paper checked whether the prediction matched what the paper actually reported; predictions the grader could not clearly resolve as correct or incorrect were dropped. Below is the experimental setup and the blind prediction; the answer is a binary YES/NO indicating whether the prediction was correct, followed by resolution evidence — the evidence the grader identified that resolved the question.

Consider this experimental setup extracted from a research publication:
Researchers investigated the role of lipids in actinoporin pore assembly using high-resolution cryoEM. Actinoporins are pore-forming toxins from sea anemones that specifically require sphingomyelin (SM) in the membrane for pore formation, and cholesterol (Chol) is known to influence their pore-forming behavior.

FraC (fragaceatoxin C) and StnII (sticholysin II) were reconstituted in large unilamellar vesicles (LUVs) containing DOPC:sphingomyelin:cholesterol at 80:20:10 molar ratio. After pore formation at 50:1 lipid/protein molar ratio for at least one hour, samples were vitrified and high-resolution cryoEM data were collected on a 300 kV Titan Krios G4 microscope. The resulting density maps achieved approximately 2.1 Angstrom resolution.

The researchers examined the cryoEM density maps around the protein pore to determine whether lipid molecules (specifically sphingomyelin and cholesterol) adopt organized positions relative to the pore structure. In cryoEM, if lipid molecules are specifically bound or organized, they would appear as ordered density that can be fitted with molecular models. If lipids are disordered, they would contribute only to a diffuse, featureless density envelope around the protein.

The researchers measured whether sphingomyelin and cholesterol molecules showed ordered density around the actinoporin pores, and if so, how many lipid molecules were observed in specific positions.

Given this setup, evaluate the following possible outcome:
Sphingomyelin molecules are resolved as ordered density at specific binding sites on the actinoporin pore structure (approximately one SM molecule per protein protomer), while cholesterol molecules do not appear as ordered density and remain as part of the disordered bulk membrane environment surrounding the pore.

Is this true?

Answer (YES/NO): NO